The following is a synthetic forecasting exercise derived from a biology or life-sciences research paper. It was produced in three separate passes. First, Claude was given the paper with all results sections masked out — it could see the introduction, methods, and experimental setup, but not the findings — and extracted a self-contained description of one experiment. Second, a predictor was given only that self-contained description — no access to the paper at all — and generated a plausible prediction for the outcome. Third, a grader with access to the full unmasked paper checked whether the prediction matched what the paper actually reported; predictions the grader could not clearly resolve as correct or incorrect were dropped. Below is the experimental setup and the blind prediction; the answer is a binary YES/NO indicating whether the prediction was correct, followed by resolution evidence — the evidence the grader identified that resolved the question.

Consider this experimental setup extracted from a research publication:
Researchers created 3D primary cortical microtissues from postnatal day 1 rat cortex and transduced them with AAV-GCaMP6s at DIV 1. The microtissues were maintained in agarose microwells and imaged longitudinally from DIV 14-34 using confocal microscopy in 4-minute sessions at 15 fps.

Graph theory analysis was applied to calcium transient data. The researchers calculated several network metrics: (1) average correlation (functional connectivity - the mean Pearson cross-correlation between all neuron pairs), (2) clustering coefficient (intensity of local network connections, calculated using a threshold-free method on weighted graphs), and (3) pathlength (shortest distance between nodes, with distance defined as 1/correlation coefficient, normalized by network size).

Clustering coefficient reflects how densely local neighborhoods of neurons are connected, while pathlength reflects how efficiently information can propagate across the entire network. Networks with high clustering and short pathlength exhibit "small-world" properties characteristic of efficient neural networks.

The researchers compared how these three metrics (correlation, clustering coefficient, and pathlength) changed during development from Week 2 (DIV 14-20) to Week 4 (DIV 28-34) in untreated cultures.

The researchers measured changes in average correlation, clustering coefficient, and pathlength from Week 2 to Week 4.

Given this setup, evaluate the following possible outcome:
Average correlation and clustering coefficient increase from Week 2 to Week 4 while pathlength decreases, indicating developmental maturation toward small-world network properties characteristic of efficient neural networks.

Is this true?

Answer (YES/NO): NO